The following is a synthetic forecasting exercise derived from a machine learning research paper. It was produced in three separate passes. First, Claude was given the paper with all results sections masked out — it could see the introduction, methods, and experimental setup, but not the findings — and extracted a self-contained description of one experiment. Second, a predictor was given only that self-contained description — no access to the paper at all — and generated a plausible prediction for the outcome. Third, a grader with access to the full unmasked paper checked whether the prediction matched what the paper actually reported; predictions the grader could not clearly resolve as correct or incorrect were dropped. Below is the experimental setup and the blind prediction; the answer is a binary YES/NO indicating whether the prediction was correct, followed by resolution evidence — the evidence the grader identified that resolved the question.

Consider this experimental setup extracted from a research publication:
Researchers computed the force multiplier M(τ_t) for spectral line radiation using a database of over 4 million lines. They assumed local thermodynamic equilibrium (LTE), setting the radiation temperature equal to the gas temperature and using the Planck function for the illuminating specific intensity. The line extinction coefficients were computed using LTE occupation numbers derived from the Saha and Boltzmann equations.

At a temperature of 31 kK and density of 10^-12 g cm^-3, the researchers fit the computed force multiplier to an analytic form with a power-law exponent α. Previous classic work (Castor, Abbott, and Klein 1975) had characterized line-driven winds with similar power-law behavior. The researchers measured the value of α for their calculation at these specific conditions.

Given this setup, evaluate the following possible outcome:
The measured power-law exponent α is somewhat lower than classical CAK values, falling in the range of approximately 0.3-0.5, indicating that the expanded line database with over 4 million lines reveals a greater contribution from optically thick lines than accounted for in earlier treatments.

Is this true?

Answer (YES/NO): NO